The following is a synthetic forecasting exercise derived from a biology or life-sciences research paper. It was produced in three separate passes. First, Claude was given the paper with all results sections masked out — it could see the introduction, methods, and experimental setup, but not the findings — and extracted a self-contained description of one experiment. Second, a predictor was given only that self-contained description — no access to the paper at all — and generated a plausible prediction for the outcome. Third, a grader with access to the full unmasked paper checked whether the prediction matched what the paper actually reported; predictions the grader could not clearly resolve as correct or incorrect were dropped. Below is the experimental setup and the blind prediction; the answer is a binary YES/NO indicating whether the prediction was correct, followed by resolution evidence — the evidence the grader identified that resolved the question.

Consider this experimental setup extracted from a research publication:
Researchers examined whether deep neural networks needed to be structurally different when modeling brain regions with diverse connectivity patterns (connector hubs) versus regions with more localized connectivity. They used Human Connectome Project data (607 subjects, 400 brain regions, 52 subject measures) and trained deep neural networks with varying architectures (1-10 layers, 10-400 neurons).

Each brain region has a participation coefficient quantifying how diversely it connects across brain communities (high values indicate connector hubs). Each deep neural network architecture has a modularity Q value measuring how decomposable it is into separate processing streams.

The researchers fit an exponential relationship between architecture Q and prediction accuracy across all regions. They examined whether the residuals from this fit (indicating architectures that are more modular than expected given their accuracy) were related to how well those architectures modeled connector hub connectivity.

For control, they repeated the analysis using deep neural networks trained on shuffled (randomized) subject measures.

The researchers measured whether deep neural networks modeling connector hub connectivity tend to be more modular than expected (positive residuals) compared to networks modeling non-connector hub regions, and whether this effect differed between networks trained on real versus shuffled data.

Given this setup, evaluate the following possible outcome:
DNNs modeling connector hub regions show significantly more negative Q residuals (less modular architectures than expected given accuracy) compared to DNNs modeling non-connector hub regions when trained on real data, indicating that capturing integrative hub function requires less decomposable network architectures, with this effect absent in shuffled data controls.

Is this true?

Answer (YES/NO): NO